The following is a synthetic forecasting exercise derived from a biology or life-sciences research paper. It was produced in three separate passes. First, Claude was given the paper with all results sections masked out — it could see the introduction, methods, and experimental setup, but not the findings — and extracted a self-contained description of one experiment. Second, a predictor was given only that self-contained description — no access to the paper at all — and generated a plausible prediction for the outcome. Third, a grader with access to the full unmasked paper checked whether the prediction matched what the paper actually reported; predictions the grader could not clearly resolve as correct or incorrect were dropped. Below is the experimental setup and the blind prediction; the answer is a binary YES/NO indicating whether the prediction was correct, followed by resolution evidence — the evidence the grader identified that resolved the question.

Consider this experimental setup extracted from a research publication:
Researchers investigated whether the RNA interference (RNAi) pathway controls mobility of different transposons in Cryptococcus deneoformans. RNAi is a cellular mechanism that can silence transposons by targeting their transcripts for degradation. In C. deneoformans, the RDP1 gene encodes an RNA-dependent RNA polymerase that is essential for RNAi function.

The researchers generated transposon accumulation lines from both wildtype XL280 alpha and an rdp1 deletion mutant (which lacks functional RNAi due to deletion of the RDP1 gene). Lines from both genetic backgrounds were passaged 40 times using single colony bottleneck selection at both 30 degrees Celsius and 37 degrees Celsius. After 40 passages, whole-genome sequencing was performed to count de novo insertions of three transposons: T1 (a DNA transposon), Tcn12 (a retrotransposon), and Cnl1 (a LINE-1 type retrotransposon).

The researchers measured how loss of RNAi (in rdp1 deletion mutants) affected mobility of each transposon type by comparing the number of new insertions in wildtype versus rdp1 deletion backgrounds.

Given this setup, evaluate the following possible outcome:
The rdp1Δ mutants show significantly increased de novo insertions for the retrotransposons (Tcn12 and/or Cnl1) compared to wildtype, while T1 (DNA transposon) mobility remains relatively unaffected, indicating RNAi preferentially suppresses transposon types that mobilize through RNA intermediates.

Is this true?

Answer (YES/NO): NO